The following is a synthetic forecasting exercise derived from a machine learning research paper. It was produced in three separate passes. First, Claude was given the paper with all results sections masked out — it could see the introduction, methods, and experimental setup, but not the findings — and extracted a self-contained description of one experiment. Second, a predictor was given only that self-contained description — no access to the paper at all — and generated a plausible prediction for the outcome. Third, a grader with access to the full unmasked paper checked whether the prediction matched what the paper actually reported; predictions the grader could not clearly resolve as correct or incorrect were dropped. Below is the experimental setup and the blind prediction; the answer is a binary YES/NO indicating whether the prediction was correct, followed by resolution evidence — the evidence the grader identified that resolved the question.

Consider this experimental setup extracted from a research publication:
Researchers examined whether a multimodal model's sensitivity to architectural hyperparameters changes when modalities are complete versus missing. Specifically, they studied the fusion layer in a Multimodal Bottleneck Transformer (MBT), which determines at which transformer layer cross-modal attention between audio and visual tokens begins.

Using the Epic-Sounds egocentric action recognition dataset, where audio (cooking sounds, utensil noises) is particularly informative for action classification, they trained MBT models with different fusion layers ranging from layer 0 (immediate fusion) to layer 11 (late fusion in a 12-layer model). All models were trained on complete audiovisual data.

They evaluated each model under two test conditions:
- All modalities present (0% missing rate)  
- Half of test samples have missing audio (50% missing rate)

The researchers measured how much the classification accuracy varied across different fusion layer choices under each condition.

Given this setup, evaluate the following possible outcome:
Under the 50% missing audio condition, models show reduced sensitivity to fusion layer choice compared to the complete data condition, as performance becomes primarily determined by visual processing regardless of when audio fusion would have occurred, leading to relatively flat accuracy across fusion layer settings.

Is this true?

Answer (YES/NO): NO